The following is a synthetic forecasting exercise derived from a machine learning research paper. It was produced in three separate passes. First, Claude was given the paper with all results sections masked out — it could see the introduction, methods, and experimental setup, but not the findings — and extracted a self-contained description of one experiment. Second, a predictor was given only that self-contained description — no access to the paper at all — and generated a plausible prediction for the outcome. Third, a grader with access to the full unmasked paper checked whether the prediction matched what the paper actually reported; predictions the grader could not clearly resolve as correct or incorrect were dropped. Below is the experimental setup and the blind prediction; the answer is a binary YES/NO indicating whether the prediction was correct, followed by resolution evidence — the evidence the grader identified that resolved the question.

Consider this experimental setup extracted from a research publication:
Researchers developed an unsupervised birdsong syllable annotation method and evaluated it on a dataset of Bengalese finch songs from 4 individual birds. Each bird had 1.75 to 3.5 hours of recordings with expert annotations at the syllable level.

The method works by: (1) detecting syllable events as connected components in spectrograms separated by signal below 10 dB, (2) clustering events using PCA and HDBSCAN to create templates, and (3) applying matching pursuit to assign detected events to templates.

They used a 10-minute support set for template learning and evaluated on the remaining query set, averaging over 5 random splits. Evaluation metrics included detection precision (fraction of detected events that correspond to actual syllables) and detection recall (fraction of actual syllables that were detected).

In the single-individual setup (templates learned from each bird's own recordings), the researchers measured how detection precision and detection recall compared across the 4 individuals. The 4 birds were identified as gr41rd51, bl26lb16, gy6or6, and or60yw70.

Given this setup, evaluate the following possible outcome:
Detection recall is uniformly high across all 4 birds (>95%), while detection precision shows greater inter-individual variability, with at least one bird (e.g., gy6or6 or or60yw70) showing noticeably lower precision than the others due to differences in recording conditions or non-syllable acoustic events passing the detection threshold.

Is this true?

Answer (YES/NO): NO